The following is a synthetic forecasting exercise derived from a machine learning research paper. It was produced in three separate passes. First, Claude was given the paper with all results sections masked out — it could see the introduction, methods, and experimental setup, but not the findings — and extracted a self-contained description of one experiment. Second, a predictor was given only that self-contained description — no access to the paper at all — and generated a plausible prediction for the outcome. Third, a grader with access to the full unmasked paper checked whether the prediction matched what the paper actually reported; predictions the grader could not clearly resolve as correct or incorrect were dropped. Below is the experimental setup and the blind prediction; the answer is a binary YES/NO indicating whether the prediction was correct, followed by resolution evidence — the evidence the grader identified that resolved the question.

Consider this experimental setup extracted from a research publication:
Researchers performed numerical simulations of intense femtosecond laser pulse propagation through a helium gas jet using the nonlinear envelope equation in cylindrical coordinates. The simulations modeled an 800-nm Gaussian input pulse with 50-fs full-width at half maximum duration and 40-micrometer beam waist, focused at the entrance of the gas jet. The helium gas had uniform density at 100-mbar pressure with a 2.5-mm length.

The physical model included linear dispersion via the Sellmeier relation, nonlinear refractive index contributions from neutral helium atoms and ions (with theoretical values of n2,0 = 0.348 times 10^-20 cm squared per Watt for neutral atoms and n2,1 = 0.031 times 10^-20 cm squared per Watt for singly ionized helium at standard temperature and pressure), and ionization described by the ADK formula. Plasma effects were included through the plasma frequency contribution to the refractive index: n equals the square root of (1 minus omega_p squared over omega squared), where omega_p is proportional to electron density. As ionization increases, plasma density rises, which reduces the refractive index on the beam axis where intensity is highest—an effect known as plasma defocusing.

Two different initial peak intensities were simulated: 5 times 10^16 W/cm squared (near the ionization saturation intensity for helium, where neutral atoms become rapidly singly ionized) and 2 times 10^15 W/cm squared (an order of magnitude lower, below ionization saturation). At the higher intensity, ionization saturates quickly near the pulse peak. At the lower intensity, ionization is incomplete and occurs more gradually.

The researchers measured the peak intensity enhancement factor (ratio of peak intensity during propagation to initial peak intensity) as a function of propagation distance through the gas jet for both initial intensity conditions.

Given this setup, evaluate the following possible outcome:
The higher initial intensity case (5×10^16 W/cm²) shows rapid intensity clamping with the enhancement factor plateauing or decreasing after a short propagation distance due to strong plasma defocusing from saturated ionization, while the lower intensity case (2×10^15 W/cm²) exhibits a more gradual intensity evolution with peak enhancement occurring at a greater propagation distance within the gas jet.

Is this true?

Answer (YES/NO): NO